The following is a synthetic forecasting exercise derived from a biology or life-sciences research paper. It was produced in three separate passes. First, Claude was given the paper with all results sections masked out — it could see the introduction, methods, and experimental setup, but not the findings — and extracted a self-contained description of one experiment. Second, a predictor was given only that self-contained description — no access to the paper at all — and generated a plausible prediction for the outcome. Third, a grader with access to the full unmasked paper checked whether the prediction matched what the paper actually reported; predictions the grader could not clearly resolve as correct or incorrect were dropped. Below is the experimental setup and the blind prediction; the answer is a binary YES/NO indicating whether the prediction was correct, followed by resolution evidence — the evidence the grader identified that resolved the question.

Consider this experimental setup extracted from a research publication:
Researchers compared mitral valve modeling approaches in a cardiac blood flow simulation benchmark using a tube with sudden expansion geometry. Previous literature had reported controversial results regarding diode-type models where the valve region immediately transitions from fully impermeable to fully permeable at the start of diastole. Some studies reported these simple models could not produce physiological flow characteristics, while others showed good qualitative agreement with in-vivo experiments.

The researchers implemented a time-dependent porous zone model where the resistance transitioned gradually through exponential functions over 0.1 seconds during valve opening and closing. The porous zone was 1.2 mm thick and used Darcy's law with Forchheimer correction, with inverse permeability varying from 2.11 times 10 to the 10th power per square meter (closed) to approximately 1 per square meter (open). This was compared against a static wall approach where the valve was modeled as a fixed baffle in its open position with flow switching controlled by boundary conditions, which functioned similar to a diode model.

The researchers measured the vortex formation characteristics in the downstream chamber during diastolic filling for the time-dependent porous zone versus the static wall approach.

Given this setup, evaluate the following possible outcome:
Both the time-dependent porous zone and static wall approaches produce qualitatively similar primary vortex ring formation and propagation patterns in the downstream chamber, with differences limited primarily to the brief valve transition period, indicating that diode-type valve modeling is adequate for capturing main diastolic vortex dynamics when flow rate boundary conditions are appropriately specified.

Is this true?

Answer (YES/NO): NO